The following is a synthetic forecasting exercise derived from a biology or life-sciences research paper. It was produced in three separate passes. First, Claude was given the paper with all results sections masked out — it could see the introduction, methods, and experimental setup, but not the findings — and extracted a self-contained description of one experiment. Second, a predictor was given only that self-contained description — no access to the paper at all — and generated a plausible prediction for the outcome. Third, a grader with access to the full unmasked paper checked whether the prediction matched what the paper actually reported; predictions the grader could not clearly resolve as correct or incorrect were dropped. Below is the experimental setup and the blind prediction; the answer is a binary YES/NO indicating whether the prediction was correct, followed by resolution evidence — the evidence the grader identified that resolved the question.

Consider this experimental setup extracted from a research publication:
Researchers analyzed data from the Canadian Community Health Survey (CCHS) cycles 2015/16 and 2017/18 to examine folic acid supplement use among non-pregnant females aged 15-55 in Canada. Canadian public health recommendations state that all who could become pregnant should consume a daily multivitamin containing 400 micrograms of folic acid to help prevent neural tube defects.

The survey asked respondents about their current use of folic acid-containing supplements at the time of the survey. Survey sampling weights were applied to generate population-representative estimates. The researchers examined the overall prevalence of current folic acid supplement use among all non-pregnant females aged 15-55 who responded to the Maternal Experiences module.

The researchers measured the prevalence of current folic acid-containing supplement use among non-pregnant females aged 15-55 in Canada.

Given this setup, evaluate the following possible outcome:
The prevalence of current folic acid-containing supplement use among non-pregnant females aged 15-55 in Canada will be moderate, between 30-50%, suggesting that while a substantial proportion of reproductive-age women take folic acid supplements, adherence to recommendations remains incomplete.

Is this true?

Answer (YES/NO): NO